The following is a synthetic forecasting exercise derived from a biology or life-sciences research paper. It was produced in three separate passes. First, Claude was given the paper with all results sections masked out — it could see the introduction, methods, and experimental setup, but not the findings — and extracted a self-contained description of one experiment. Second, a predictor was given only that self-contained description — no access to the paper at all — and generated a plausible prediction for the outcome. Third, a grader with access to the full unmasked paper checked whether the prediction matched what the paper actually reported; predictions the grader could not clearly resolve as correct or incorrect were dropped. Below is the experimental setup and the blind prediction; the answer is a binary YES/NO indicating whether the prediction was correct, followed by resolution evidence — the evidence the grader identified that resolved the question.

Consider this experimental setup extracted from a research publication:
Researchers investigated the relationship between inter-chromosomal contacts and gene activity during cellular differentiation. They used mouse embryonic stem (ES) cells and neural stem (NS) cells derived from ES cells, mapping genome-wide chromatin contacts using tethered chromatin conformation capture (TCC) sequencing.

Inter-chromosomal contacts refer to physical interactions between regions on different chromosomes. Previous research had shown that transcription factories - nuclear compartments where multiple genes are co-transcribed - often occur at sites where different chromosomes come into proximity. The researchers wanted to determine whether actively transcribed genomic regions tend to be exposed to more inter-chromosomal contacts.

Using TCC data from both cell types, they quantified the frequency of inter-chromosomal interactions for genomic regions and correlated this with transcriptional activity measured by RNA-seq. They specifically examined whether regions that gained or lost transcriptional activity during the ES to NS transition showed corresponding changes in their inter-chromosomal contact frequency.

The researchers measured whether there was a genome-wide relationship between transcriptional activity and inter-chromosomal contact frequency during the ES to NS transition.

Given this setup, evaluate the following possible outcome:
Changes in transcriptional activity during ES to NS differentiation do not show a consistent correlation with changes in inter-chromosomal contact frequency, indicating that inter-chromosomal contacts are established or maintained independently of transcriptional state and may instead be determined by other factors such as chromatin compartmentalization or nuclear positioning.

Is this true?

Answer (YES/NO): NO